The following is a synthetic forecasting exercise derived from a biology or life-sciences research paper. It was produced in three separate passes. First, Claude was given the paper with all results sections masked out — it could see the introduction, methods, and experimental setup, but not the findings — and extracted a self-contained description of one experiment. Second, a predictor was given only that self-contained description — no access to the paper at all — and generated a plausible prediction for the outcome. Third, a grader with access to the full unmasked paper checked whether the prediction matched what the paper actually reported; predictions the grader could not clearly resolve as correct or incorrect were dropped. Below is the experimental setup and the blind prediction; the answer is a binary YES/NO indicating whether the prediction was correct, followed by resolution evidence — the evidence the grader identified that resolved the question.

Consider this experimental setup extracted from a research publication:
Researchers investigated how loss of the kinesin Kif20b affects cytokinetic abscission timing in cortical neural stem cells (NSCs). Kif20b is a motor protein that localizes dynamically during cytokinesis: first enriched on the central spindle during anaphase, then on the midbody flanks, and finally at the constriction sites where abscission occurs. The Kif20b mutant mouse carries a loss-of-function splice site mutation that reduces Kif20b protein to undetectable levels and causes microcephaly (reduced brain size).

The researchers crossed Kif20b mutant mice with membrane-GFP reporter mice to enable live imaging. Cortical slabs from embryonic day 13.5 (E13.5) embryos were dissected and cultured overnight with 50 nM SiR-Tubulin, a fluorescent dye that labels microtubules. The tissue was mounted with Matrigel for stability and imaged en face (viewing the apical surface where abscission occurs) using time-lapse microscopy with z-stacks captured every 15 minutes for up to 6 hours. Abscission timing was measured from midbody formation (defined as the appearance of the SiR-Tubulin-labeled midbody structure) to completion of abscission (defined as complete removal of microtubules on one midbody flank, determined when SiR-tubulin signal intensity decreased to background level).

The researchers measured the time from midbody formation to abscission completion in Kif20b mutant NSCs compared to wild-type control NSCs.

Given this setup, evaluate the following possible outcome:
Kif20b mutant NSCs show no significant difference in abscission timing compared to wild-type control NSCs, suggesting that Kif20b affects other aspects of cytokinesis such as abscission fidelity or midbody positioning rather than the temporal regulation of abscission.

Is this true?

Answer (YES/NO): NO